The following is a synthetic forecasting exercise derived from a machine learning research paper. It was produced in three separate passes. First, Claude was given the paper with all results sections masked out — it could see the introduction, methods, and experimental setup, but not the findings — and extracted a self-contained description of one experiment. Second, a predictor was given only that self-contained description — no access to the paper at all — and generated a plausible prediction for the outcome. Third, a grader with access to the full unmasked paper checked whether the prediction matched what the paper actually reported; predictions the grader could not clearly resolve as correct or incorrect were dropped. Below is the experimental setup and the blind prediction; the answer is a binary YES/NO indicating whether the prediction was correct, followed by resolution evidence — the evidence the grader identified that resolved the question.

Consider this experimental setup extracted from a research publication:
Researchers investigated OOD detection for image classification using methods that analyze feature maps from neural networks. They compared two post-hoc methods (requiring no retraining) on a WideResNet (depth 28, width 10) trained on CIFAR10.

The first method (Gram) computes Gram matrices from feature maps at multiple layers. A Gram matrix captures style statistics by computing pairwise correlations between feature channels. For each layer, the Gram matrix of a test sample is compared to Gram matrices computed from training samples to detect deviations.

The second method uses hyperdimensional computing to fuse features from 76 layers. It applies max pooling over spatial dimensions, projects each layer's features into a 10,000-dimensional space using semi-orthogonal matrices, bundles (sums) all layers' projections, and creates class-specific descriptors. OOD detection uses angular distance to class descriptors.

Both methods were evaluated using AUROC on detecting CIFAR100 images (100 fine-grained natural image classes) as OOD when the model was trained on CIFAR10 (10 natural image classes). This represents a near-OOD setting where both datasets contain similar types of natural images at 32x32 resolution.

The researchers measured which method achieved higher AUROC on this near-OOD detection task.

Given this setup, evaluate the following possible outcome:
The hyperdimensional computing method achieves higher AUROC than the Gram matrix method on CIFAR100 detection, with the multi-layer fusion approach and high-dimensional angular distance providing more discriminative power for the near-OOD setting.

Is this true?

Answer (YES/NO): NO